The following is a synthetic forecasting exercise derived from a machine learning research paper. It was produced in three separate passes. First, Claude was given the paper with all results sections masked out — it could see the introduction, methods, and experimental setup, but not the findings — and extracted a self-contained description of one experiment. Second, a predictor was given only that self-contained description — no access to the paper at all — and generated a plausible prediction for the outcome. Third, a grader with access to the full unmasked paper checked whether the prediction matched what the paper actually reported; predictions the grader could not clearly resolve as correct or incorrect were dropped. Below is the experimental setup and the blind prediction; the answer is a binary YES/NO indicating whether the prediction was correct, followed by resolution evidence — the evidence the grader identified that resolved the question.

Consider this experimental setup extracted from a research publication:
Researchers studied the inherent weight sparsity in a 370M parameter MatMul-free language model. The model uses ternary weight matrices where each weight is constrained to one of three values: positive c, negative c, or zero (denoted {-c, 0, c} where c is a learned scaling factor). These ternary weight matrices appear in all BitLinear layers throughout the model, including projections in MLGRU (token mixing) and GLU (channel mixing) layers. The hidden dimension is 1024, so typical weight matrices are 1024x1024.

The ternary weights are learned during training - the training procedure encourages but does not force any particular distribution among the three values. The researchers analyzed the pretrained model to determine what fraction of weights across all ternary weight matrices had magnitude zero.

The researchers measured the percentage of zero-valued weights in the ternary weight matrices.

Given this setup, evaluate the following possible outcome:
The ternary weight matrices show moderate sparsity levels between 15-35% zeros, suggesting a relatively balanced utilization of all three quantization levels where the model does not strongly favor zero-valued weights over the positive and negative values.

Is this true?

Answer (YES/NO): NO